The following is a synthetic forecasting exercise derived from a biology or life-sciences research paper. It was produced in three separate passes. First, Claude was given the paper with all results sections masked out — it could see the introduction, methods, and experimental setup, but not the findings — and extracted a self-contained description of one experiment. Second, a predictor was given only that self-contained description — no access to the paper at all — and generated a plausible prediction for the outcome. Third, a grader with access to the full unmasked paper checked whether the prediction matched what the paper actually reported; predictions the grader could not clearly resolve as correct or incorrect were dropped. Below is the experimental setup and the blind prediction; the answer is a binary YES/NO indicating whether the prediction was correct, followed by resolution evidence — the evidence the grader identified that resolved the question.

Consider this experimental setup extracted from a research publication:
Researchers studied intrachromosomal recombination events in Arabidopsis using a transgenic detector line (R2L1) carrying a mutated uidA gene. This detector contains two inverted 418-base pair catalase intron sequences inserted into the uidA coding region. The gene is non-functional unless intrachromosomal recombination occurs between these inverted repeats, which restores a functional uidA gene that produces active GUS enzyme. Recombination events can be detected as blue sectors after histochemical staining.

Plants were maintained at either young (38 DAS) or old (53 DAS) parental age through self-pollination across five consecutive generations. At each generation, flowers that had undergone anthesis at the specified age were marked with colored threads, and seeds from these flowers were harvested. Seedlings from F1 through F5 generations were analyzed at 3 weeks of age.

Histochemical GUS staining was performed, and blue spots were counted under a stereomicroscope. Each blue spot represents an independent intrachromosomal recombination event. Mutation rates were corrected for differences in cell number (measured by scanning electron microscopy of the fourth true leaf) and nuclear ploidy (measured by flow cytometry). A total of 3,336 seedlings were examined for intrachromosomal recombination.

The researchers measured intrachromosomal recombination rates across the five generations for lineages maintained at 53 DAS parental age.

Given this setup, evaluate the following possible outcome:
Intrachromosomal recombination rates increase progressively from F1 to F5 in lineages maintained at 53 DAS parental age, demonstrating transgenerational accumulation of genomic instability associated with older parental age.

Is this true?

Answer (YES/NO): NO